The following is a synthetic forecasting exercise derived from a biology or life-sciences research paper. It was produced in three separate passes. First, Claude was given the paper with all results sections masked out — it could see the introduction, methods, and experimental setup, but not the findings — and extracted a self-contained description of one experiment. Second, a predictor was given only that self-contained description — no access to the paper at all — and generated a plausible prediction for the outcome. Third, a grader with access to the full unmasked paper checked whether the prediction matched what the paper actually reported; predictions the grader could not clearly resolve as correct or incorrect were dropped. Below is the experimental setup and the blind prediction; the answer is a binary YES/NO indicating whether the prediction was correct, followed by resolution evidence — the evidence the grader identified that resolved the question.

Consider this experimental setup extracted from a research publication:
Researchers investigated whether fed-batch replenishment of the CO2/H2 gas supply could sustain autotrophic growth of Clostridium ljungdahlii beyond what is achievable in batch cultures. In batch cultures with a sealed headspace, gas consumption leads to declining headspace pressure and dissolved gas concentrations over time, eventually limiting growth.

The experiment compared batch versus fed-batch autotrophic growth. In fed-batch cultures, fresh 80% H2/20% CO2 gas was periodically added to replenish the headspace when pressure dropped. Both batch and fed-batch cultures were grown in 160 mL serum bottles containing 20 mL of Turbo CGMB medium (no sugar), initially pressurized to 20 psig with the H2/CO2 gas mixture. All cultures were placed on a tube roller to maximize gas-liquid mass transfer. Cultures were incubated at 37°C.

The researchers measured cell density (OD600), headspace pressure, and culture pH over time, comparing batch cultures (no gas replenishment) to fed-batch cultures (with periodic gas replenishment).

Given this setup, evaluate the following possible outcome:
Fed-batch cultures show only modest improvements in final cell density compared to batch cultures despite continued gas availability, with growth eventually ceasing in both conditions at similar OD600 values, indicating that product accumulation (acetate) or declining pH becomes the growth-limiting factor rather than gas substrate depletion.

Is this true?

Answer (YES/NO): NO